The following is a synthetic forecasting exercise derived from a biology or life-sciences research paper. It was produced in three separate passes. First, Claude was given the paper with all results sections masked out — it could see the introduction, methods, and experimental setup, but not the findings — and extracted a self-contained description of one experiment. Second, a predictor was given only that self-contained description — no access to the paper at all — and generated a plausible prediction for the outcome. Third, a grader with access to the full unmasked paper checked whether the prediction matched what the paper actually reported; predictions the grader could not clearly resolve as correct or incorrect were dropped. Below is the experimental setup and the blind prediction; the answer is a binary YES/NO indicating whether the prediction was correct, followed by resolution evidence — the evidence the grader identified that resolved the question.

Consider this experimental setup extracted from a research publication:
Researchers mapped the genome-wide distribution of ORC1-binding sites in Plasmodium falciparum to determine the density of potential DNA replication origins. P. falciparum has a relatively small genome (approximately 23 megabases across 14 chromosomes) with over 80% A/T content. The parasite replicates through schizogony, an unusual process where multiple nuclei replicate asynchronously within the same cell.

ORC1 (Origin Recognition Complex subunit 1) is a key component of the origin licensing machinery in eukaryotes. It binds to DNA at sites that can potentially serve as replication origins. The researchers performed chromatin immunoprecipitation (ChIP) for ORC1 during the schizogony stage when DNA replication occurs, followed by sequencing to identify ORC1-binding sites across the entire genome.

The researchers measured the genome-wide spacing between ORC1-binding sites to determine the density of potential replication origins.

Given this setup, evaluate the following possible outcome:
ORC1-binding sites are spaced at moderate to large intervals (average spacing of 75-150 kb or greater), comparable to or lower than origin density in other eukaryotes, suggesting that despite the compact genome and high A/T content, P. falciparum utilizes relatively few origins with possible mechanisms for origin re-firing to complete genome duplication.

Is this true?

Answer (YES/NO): NO